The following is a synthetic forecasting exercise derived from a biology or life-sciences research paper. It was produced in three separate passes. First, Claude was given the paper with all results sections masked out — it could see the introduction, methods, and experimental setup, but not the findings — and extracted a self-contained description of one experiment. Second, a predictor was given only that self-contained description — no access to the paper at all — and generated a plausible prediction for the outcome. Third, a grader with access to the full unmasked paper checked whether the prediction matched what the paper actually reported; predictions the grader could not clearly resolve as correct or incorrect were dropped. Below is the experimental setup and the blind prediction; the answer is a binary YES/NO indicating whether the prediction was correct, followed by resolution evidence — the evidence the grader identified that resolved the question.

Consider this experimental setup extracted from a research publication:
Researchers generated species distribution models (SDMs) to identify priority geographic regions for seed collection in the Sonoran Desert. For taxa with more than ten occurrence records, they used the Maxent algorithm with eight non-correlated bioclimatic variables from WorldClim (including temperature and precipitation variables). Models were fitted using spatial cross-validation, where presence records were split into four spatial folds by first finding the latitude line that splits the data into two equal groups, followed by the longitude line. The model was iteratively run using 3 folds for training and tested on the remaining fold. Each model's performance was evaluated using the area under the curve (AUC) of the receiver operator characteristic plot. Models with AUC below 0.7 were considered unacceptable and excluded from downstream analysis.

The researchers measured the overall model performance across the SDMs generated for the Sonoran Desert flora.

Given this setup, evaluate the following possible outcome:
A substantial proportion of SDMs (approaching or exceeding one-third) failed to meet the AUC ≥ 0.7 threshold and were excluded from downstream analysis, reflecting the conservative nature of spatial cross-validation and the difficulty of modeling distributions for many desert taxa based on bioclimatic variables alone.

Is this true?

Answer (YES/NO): NO